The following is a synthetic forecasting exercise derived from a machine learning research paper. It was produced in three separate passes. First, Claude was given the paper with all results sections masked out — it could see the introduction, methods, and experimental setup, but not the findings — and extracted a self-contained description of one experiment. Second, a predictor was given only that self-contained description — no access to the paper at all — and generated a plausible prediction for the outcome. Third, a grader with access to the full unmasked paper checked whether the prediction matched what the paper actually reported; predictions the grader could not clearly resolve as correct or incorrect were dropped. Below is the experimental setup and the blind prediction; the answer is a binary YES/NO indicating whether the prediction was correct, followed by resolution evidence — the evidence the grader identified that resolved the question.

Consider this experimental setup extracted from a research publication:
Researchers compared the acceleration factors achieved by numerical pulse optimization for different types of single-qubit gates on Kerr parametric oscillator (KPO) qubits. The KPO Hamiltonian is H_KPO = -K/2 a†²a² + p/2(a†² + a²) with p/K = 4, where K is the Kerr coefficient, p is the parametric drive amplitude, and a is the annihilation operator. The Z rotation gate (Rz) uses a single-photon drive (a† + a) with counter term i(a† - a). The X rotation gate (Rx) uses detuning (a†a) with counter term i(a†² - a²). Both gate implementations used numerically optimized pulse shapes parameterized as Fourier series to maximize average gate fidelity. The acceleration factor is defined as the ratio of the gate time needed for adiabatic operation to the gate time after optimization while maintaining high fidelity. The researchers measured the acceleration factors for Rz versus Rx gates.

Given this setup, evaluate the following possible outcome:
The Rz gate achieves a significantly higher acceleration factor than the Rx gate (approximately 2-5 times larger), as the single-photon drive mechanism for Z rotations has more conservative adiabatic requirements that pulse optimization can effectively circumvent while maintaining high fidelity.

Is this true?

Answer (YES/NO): NO